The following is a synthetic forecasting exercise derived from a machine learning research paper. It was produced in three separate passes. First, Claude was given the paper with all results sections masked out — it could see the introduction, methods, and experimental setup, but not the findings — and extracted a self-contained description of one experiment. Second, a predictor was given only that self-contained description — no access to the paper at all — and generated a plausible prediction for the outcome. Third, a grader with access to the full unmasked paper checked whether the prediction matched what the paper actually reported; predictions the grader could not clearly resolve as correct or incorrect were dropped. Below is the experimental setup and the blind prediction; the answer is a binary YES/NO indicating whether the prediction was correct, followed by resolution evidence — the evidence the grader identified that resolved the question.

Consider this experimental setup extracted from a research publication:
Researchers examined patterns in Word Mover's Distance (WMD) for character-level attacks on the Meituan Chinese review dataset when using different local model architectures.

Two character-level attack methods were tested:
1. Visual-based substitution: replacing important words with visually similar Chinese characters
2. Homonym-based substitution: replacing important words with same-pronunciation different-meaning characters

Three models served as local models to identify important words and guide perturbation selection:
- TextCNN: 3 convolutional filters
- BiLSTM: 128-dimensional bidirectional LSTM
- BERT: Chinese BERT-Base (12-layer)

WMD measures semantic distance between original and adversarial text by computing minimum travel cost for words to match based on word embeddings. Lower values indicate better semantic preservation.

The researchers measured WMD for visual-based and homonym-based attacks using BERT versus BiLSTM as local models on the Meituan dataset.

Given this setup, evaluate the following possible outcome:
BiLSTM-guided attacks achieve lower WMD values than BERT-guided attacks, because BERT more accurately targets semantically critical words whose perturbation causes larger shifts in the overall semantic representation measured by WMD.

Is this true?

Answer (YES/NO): NO